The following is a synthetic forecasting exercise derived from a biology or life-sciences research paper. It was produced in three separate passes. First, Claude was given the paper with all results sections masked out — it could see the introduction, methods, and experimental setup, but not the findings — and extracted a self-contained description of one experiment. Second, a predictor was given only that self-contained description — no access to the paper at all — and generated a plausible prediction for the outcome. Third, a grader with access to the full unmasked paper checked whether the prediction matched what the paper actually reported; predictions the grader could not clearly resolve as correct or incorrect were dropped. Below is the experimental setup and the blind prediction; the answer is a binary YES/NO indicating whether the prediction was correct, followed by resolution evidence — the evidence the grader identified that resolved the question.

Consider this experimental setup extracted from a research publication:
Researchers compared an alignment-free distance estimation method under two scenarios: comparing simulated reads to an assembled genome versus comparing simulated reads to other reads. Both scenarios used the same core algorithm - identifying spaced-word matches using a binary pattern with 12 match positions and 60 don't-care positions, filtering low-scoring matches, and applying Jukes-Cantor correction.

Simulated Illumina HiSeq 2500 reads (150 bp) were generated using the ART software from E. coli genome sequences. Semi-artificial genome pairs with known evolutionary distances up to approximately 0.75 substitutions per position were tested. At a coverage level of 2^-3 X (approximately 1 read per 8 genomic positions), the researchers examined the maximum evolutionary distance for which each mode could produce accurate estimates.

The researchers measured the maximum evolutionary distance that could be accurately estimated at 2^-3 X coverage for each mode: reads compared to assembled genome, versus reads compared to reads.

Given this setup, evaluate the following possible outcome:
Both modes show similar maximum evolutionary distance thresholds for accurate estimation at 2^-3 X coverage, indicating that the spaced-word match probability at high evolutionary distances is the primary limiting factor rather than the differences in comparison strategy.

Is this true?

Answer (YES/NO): NO